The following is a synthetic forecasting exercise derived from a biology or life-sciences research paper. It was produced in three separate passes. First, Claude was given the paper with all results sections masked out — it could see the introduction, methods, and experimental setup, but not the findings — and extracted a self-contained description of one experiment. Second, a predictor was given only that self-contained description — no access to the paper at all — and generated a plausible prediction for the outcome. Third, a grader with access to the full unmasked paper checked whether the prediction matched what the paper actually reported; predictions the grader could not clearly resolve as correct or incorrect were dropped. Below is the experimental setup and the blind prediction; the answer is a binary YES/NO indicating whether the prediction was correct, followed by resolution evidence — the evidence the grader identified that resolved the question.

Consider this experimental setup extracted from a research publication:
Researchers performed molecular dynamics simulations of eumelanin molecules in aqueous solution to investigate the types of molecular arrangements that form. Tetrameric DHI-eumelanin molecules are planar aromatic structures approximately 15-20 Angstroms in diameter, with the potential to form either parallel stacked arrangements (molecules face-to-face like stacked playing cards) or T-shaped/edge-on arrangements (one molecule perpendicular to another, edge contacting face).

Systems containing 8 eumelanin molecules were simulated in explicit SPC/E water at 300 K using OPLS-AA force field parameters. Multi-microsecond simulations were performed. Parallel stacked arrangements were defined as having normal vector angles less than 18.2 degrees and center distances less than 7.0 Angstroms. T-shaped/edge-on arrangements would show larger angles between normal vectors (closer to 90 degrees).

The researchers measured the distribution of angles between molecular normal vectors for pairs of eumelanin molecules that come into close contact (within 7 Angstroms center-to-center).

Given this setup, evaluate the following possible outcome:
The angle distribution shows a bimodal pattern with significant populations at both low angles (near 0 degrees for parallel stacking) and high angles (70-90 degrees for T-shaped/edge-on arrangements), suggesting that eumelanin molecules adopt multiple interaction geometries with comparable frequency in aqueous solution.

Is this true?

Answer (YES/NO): YES